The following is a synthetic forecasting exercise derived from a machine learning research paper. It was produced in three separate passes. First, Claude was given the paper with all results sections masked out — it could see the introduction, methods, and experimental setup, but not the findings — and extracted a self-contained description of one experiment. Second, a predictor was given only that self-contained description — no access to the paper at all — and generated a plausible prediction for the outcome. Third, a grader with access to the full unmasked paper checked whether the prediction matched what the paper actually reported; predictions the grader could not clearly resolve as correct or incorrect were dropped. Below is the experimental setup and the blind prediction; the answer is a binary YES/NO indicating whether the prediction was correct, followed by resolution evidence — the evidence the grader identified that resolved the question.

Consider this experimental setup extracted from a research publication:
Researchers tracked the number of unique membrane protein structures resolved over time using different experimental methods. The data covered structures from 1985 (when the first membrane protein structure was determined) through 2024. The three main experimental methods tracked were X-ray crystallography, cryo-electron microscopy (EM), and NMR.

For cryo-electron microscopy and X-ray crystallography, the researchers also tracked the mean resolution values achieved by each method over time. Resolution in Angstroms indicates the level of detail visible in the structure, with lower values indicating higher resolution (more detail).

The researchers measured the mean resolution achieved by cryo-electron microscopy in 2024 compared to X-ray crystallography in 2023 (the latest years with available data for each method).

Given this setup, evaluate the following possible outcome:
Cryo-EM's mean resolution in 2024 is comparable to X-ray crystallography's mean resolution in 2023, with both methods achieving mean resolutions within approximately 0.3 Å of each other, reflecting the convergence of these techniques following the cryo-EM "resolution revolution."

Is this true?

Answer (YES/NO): NO